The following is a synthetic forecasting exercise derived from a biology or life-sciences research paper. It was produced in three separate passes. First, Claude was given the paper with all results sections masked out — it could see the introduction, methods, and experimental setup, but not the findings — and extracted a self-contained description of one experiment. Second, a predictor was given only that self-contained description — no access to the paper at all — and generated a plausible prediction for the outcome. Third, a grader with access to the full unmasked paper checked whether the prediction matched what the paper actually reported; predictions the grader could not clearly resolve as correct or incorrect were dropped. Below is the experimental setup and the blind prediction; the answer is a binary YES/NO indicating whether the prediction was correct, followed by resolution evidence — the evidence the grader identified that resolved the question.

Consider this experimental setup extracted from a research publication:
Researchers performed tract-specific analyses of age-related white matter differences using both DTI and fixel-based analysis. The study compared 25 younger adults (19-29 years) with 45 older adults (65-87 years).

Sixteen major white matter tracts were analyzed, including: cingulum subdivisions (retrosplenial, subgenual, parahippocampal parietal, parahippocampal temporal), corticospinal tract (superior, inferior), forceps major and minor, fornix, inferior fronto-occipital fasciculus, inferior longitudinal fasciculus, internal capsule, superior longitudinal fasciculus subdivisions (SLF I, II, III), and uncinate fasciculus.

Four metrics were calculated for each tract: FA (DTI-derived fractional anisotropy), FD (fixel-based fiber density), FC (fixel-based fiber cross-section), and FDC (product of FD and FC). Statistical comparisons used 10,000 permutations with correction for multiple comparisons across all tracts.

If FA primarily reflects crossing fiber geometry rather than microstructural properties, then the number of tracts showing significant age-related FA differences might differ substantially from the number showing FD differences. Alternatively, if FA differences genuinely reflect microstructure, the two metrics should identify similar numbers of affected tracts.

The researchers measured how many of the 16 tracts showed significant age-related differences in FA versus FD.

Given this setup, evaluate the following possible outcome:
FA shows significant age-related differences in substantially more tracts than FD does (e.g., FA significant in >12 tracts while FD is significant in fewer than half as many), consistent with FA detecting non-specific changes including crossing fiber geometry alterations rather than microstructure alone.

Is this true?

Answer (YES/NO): NO